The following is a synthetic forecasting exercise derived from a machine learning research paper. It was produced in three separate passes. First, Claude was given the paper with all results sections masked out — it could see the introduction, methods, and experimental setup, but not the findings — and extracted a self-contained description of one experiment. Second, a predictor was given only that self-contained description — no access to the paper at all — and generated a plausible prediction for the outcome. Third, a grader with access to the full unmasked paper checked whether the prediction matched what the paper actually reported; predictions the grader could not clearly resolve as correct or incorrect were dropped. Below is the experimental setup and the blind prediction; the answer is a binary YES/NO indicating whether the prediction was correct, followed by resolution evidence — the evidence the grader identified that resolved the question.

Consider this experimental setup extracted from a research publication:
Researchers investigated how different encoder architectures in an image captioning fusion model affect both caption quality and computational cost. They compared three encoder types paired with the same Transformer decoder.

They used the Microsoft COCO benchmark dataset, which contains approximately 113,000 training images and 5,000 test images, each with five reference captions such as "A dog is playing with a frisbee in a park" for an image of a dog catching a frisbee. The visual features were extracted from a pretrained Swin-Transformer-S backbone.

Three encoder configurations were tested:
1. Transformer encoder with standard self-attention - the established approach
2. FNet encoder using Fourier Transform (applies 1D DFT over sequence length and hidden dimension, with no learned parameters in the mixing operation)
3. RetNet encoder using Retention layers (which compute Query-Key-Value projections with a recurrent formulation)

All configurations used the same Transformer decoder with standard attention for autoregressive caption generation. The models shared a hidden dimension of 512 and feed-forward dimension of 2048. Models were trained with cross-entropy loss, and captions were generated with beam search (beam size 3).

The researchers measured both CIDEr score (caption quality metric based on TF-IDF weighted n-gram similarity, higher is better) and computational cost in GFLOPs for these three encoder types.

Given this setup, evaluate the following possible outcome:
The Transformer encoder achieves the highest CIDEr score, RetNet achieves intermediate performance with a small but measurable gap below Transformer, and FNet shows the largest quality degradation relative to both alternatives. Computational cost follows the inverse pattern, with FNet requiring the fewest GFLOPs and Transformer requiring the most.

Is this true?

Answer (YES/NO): NO